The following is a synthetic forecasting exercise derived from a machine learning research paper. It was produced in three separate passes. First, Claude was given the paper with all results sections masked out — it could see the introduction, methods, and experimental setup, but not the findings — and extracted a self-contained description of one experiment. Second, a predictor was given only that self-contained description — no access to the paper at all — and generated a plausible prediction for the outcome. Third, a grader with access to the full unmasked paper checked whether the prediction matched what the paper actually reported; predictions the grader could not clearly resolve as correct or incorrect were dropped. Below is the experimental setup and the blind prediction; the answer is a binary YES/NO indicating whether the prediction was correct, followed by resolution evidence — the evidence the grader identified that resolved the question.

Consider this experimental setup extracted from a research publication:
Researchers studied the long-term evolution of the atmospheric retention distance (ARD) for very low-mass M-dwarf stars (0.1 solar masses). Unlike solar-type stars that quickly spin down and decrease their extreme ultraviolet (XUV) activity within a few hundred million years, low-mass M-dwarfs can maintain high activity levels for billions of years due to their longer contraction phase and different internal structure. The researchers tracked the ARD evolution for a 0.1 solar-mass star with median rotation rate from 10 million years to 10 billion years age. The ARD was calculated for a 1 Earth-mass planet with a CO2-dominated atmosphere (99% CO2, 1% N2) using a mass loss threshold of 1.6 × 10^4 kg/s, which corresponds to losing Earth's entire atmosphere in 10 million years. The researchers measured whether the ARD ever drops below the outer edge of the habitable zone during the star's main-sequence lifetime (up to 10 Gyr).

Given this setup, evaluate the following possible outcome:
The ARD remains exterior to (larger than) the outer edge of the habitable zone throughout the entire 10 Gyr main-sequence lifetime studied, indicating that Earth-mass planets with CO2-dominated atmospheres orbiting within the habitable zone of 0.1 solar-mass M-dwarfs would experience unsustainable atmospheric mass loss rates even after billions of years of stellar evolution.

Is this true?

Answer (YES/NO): NO